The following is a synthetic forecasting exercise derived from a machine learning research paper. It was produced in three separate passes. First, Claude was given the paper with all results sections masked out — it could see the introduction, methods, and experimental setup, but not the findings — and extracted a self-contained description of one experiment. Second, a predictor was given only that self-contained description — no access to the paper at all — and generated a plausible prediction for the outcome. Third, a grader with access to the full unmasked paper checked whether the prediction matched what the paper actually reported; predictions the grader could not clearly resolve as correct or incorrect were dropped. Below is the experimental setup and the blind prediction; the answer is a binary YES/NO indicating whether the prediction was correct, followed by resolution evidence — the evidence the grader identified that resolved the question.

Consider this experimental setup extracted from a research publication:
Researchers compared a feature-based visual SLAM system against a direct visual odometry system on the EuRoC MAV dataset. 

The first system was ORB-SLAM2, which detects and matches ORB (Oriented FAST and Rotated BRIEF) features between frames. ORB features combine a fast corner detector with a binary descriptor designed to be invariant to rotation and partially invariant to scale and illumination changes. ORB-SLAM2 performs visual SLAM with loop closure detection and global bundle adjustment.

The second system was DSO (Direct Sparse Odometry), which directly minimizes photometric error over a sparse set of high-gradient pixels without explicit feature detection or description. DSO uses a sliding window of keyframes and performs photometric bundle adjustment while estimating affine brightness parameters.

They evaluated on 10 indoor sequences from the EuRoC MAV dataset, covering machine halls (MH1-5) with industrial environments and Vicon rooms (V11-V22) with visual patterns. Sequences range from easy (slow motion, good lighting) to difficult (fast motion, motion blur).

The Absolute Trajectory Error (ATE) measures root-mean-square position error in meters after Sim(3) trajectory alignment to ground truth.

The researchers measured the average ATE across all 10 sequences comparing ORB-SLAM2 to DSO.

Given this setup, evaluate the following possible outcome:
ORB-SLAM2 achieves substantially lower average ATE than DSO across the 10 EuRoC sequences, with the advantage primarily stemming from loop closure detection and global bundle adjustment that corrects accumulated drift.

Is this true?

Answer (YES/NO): NO